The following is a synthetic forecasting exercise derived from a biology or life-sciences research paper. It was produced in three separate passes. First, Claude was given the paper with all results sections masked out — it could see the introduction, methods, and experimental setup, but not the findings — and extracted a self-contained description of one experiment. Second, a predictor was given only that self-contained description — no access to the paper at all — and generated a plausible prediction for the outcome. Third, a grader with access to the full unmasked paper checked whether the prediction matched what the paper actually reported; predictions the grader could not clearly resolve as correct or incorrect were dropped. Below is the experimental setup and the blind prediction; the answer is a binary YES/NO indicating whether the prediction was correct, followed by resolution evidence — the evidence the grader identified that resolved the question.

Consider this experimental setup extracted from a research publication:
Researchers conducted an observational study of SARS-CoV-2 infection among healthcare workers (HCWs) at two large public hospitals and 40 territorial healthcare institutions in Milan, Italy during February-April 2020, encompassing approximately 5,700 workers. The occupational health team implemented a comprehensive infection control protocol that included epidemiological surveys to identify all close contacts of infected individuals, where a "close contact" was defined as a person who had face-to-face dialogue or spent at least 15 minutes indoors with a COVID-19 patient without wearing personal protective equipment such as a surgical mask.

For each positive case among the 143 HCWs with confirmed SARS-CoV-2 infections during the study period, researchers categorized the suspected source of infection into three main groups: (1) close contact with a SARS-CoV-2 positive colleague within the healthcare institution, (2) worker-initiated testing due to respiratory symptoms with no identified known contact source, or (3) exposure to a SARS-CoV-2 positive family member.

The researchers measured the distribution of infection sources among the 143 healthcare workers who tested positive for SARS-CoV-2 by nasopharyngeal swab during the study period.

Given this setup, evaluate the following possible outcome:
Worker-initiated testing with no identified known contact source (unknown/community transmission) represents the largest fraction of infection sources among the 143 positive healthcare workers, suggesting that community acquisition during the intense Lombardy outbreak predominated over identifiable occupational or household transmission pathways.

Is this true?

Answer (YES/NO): NO